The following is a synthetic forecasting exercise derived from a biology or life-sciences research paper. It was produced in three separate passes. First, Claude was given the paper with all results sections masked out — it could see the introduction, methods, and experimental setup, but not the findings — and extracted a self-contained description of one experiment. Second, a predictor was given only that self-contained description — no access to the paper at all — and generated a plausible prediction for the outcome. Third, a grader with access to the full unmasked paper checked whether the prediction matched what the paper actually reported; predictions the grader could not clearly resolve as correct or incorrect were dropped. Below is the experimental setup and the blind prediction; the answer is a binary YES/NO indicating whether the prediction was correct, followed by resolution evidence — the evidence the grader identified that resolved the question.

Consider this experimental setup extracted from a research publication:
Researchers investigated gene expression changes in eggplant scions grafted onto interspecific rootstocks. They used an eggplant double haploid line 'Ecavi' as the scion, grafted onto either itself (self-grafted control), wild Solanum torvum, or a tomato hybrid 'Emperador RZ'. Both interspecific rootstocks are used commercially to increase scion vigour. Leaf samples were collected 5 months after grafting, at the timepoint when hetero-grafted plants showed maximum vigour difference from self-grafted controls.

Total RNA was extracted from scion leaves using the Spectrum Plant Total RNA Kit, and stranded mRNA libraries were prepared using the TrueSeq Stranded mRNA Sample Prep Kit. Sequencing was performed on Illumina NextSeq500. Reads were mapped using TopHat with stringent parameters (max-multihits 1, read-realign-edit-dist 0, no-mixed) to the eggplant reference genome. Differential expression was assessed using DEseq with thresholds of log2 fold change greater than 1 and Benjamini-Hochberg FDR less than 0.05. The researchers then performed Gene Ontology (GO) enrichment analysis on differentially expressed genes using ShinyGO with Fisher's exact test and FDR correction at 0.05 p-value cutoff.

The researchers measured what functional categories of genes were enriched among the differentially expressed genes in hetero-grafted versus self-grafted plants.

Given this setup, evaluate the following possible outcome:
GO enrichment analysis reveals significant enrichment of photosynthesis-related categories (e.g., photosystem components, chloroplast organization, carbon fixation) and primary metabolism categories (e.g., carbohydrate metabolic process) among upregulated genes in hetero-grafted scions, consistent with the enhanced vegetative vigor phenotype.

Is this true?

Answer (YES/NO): NO